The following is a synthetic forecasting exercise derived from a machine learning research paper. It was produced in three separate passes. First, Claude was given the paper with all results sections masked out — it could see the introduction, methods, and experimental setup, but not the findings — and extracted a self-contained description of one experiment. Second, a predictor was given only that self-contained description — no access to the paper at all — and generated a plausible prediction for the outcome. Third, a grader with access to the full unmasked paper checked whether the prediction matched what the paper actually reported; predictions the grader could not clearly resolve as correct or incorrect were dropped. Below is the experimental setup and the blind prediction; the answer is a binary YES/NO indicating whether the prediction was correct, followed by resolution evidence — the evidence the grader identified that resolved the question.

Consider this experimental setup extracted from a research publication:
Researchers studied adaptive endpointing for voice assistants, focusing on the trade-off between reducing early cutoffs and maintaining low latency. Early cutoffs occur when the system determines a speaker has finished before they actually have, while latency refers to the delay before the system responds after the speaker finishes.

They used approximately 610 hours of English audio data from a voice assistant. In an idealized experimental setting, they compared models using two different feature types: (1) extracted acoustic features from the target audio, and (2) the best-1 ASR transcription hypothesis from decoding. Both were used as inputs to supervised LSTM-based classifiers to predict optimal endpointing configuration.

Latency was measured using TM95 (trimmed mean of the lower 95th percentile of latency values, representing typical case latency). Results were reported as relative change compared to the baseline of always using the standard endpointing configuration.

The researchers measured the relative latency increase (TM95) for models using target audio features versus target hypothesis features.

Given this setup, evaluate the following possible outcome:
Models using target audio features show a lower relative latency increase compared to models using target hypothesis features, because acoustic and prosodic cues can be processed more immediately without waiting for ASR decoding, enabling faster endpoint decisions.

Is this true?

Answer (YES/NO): NO